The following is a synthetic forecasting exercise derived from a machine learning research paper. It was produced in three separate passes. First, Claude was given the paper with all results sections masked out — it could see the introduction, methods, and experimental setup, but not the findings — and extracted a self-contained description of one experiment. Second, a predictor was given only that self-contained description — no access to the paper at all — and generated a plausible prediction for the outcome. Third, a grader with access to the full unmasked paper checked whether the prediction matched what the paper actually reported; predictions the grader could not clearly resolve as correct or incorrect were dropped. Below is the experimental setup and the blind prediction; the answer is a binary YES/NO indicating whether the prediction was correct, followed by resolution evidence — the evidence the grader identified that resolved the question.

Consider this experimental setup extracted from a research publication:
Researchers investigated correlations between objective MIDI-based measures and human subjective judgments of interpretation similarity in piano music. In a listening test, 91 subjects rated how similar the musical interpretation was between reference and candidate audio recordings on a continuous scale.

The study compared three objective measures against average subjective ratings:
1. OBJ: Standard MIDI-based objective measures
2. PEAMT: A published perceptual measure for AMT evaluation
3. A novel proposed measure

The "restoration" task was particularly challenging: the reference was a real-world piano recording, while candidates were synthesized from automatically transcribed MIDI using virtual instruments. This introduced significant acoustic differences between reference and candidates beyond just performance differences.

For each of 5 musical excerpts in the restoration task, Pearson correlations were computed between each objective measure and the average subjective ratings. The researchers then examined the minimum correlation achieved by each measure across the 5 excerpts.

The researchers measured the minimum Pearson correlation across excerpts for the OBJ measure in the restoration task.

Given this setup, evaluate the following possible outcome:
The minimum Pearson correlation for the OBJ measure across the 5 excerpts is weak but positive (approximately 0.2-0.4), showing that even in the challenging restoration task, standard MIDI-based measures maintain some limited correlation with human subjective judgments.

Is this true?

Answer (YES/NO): NO